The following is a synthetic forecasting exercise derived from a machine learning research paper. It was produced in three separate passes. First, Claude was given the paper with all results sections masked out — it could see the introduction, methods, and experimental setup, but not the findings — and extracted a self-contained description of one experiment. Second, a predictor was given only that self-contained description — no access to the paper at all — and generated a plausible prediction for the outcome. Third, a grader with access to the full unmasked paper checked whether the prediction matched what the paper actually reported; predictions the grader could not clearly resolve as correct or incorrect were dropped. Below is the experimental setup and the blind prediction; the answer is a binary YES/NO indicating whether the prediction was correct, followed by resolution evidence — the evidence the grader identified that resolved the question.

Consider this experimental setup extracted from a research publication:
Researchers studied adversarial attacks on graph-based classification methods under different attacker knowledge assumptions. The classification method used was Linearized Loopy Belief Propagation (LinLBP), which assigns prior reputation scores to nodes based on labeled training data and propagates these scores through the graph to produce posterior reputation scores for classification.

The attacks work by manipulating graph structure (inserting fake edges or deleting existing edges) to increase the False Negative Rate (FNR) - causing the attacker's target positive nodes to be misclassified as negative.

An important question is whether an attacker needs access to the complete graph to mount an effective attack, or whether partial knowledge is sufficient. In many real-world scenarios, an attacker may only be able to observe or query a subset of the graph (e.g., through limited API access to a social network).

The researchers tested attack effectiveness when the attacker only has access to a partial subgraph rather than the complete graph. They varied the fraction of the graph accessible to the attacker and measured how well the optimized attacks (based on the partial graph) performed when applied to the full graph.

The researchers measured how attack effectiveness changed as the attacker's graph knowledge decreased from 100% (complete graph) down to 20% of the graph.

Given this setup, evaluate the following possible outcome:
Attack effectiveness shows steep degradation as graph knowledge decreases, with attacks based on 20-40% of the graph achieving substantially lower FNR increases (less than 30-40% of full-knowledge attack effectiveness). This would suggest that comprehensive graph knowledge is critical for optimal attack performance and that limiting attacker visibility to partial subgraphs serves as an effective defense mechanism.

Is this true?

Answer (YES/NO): NO